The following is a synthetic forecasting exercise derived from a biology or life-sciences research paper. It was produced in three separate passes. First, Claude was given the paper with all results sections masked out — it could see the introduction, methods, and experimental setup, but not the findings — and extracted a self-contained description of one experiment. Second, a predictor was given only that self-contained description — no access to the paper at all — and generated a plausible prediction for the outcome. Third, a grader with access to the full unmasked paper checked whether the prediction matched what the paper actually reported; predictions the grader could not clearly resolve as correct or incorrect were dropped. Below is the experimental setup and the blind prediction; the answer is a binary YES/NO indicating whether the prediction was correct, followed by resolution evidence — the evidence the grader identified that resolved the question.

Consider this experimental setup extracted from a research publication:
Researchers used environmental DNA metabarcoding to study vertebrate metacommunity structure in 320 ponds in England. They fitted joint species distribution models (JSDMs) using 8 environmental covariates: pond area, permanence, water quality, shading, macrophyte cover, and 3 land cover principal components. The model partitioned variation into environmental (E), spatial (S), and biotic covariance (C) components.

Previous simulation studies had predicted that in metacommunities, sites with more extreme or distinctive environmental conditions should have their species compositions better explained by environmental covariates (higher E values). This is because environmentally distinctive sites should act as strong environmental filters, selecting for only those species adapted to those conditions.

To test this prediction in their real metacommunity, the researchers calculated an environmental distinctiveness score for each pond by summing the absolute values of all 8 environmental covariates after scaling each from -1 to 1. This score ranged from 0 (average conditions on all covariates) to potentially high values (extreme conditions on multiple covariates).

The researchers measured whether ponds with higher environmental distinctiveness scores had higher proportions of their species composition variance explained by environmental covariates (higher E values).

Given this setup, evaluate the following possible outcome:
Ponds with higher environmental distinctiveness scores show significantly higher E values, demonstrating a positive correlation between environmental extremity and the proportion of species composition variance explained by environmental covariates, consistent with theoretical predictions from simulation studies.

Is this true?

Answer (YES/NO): NO